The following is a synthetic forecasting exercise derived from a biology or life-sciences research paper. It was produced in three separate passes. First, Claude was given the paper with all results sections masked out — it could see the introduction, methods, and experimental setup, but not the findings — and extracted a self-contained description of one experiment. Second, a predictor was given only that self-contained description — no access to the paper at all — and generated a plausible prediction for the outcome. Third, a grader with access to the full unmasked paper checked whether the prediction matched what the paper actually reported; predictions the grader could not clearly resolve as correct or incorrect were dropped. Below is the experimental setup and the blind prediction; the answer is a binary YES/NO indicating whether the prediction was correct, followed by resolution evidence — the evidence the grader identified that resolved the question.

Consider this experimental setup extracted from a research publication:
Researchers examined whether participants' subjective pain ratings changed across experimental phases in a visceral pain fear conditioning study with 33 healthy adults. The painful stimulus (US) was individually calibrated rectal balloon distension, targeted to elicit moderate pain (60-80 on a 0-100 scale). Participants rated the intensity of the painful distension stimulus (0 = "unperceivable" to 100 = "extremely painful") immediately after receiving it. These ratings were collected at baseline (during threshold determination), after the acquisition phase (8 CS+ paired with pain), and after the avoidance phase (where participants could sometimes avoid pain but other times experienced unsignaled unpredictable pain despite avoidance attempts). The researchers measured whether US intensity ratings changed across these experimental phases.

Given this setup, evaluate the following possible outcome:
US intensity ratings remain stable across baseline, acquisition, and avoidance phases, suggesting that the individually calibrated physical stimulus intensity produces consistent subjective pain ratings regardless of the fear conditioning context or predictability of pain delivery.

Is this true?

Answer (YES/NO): NO